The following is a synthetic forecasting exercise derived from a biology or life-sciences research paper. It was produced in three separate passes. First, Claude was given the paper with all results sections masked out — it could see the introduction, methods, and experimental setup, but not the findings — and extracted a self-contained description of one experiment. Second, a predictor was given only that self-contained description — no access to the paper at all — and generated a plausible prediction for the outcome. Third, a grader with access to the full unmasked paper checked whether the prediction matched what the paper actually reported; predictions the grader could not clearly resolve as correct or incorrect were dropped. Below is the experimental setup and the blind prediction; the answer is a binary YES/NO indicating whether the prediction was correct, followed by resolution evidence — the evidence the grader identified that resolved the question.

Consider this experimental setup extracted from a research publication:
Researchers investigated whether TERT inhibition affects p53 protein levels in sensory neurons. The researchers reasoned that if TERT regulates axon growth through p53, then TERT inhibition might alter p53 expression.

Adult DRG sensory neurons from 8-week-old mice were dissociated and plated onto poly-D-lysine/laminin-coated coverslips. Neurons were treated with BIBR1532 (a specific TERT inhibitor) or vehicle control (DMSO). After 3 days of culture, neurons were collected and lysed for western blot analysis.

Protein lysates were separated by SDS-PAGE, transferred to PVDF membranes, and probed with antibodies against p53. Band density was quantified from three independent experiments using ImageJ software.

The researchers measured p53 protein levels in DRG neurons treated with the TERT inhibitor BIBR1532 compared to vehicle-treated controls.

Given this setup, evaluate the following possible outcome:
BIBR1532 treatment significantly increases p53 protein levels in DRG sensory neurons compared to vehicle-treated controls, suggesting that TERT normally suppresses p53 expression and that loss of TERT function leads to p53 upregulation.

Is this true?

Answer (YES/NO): NO